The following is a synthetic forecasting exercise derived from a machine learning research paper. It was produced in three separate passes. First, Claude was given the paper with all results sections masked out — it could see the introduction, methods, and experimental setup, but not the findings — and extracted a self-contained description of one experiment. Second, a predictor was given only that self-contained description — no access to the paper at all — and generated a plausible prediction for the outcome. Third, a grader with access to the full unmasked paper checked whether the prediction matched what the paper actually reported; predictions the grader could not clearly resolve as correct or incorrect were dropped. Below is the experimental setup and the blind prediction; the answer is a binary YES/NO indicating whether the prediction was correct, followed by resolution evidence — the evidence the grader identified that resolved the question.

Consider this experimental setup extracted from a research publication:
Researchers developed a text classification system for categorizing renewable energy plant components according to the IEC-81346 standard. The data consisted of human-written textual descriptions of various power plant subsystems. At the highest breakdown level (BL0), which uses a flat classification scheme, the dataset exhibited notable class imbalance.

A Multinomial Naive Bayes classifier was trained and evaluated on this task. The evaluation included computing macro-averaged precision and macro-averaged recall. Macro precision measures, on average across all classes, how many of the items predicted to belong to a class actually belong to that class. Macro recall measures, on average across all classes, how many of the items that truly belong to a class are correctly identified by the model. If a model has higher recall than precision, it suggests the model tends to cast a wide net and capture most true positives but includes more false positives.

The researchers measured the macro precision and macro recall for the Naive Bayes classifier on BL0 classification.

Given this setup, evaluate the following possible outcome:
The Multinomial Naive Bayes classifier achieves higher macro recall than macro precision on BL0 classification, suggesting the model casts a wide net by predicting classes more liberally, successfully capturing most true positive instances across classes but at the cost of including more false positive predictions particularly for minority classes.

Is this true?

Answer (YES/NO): YES